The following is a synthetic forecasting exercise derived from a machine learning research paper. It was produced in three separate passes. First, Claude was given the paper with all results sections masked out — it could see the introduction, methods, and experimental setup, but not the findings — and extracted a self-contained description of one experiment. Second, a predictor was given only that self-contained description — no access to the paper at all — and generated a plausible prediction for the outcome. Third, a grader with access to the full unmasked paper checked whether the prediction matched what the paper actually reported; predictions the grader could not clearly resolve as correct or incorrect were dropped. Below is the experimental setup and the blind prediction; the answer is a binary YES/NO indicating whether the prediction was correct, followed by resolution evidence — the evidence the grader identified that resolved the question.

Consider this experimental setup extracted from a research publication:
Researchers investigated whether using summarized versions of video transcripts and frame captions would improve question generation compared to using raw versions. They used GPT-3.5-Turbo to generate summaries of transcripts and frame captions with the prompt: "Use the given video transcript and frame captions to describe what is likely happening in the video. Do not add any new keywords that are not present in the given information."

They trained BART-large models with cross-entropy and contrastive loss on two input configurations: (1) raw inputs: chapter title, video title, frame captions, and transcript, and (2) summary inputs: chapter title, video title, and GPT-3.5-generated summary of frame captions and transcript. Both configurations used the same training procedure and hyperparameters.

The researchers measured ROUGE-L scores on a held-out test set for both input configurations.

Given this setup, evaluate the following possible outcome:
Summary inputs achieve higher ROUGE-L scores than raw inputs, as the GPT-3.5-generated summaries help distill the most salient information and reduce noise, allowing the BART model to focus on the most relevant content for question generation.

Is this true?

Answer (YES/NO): YES